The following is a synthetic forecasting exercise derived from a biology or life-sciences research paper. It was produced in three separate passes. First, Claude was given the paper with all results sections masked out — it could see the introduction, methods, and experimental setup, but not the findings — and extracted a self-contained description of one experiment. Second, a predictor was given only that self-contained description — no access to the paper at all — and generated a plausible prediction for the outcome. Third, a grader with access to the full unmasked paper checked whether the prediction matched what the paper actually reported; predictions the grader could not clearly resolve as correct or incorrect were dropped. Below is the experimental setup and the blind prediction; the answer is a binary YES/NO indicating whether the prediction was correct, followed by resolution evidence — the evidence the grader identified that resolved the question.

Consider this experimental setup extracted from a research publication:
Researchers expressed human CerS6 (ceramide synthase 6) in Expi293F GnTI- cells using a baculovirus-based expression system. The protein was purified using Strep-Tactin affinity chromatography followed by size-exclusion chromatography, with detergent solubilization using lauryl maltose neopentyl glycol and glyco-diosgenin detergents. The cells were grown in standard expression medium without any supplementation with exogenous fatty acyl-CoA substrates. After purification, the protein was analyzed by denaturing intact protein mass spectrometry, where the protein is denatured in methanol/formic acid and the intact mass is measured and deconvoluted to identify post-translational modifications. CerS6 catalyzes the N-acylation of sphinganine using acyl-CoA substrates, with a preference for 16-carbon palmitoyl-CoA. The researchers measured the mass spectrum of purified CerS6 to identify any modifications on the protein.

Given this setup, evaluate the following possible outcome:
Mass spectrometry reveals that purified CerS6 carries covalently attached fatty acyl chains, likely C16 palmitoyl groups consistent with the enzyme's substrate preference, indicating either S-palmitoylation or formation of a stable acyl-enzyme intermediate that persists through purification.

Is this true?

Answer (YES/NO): YES